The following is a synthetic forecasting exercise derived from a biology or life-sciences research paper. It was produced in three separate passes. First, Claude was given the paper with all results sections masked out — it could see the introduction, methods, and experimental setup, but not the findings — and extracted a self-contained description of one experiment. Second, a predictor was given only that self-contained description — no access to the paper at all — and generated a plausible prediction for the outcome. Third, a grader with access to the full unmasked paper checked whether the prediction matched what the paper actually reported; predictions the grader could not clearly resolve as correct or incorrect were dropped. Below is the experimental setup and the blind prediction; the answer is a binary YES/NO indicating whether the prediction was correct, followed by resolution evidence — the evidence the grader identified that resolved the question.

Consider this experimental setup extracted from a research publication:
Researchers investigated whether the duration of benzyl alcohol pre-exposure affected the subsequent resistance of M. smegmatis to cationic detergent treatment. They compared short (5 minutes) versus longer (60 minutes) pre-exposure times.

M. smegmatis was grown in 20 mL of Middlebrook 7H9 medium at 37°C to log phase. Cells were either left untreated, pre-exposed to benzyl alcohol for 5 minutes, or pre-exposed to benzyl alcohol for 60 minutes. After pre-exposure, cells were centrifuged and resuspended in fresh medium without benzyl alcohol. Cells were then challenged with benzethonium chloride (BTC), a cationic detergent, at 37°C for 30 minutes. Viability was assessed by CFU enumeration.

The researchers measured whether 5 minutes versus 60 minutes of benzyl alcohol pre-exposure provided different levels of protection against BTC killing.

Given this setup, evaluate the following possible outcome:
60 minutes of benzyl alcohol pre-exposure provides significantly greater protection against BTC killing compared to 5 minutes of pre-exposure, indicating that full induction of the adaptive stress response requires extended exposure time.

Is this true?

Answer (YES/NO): NO